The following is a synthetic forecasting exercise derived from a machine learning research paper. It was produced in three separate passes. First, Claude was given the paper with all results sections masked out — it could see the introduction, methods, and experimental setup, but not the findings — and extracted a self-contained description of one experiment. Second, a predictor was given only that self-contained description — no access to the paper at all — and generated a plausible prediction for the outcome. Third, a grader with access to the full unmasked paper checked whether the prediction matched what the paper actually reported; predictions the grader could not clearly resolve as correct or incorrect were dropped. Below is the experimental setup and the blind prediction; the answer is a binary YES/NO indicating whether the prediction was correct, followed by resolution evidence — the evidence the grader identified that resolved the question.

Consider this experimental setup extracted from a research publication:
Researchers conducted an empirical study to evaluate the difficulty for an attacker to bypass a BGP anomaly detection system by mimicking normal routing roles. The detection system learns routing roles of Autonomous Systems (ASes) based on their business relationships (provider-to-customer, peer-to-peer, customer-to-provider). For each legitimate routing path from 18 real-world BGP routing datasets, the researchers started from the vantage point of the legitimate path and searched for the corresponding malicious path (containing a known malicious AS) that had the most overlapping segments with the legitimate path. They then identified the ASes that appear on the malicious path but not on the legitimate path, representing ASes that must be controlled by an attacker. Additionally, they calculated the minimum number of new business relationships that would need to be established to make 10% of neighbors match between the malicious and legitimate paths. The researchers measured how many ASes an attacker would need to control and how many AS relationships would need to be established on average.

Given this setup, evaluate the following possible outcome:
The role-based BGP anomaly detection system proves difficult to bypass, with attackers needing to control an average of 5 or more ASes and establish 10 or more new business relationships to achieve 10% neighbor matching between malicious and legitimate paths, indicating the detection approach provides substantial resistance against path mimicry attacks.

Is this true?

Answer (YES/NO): NO